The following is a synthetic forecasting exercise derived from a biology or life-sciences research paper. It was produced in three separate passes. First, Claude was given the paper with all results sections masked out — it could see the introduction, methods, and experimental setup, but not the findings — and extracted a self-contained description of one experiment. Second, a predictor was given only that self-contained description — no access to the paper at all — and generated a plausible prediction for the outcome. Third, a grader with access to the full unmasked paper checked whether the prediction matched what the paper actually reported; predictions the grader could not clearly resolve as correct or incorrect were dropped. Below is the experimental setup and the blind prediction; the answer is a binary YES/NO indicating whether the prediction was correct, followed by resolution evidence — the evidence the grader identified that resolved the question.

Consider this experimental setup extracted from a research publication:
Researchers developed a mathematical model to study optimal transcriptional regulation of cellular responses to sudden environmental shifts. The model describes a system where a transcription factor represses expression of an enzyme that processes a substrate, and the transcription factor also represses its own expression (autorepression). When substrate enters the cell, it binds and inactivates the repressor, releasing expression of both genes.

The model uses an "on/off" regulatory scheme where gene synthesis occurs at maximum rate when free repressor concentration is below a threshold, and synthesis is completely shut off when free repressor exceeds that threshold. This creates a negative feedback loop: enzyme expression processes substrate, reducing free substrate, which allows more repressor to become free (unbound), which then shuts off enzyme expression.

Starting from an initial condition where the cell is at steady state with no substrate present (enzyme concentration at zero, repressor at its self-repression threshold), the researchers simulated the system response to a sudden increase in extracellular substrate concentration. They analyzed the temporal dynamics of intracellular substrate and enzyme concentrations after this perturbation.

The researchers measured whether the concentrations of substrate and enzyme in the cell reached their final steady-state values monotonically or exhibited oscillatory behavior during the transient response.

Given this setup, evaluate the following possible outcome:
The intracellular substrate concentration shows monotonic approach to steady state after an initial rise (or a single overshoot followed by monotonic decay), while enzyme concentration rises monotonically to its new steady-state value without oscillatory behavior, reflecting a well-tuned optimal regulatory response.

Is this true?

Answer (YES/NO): NO